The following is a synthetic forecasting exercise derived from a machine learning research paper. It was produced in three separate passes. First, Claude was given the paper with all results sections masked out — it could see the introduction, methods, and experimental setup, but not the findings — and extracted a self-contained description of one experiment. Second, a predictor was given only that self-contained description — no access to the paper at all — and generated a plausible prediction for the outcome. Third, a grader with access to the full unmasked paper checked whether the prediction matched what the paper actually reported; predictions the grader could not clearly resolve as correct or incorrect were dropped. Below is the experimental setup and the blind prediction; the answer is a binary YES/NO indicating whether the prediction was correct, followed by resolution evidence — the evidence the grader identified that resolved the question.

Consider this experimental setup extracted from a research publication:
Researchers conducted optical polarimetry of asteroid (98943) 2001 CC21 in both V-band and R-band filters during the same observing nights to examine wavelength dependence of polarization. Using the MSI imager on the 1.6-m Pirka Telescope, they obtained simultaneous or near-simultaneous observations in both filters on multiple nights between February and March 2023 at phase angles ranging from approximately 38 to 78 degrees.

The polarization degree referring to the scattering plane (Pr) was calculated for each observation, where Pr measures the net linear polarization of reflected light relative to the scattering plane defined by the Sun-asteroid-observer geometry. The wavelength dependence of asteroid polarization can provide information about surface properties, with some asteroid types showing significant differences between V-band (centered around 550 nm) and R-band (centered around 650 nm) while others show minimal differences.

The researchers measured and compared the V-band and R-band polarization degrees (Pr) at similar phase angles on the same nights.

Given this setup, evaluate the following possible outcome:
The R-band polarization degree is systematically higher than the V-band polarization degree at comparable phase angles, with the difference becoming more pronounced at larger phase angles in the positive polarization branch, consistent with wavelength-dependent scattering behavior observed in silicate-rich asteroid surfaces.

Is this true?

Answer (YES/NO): NO